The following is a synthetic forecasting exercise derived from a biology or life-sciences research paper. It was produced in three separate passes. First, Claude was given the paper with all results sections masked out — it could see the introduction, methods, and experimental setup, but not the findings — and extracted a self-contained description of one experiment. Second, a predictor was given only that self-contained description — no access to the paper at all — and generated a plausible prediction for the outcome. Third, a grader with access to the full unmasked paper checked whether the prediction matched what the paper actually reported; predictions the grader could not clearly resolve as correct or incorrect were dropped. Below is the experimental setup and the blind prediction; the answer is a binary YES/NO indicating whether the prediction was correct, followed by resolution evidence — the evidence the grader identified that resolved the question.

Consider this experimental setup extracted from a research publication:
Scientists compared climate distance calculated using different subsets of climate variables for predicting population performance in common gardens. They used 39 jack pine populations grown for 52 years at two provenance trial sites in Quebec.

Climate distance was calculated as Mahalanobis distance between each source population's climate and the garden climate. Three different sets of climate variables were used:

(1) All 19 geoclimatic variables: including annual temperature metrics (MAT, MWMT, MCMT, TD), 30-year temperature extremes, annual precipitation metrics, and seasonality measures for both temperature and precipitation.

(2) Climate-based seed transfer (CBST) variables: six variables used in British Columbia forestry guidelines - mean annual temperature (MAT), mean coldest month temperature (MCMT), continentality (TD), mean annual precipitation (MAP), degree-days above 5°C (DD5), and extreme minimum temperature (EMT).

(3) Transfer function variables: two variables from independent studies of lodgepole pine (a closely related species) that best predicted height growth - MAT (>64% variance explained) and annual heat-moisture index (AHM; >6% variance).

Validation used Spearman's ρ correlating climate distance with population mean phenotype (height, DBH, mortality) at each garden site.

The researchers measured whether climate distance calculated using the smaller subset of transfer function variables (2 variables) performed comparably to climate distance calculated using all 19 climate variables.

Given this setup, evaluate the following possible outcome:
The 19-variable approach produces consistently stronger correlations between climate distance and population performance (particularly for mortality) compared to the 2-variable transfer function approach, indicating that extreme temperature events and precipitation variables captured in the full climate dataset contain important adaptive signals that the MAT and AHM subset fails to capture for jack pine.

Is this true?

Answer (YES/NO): NO